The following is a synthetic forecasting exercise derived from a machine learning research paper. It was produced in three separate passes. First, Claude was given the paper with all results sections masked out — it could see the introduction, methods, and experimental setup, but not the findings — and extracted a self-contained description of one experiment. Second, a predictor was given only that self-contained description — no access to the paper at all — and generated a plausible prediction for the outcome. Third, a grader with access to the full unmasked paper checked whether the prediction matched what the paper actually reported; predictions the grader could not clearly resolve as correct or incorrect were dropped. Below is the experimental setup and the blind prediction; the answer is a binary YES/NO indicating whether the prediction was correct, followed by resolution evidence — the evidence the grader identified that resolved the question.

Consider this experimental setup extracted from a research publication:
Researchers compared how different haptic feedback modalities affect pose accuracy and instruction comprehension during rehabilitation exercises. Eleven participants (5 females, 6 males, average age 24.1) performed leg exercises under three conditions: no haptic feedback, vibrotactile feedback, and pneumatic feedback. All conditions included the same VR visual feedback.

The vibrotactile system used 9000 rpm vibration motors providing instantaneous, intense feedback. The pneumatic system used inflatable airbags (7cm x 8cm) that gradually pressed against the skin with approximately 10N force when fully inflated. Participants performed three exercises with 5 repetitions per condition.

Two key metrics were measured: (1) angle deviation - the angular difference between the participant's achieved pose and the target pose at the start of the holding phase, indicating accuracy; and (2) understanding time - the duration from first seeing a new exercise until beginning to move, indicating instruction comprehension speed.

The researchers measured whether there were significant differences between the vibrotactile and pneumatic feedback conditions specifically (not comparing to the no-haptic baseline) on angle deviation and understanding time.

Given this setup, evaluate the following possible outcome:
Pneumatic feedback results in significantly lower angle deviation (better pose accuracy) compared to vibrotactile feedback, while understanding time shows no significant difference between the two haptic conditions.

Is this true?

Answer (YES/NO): NO